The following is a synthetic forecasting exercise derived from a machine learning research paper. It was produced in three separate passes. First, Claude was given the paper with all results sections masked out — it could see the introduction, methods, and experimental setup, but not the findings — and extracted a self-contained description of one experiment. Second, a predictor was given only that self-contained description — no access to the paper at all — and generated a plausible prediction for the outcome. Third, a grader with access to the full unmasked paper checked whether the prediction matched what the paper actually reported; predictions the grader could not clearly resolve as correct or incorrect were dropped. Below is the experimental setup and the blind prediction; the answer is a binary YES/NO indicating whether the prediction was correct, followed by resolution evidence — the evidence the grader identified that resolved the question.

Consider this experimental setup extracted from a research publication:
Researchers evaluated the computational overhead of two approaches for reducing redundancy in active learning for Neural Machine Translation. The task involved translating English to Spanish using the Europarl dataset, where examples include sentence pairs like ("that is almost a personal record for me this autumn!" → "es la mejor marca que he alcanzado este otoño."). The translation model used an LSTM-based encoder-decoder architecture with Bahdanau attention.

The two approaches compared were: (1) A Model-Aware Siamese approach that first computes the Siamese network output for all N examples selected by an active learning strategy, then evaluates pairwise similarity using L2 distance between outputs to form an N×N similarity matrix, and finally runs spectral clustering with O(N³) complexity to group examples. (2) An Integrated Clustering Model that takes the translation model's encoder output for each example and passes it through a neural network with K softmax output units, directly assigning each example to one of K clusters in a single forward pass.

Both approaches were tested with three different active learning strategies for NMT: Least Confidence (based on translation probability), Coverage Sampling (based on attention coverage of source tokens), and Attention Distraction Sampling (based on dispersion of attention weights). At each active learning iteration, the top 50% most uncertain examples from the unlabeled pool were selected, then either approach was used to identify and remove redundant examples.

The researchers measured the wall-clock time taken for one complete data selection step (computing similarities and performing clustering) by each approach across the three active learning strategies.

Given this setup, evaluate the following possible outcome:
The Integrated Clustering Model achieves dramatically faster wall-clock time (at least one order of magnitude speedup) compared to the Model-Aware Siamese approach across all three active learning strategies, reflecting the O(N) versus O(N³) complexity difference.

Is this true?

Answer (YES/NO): NO